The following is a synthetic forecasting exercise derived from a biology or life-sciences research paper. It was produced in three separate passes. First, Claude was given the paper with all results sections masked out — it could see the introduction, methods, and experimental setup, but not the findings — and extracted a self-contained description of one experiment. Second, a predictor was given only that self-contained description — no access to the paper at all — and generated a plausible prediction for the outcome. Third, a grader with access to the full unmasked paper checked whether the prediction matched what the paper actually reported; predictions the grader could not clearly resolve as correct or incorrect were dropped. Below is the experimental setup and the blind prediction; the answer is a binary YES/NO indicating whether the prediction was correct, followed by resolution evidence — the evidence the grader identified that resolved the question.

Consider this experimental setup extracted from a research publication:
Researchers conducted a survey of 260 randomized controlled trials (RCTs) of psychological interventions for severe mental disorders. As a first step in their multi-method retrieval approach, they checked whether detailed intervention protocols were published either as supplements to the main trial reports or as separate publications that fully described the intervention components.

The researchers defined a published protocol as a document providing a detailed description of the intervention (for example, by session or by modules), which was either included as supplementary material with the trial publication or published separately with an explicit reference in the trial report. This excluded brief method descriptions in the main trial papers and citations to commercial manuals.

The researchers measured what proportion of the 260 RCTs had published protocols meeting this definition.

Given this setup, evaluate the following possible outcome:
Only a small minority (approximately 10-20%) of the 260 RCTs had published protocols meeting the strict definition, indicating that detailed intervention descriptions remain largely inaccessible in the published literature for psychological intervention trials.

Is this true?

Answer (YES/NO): NO